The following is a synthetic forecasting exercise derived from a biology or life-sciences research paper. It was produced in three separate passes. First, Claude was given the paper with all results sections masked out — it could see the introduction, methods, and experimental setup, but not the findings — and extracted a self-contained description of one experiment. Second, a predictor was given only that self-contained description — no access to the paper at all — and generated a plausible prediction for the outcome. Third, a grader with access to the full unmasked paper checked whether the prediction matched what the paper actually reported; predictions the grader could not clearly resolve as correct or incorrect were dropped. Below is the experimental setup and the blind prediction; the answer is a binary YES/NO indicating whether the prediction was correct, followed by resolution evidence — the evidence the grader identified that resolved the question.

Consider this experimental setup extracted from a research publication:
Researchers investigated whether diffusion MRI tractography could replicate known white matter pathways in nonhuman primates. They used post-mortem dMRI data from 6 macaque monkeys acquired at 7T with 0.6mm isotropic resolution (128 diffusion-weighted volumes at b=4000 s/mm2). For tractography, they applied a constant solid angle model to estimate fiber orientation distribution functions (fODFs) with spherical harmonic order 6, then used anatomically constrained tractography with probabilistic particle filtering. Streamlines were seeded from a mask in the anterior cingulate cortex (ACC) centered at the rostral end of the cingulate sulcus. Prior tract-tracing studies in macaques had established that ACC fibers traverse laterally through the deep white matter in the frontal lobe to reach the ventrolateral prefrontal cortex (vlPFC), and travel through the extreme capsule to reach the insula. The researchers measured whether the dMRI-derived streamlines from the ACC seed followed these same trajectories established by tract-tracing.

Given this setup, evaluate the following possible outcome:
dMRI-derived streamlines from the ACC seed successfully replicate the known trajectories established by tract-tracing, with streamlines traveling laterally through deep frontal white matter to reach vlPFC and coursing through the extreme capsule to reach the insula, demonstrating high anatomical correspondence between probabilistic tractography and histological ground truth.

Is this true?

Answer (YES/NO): YES